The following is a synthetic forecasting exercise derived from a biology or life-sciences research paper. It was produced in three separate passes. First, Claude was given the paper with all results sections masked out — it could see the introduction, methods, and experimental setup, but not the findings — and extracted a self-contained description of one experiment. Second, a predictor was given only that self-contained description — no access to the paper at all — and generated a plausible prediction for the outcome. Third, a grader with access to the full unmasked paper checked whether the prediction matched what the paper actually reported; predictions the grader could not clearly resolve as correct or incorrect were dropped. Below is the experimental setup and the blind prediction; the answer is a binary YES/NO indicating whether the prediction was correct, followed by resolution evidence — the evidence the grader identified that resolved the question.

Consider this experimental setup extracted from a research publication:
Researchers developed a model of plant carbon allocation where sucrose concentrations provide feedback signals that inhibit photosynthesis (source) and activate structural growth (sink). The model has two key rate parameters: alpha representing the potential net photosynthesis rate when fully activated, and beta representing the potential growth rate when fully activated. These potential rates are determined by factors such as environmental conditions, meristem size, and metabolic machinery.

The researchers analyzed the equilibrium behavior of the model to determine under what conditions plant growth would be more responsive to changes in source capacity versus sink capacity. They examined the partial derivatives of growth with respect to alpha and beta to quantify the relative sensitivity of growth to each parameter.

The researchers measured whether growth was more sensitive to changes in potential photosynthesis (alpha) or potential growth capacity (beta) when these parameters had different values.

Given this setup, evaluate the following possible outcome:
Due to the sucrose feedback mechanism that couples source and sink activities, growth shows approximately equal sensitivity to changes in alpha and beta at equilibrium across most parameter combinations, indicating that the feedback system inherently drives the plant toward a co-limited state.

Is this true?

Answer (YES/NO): NO